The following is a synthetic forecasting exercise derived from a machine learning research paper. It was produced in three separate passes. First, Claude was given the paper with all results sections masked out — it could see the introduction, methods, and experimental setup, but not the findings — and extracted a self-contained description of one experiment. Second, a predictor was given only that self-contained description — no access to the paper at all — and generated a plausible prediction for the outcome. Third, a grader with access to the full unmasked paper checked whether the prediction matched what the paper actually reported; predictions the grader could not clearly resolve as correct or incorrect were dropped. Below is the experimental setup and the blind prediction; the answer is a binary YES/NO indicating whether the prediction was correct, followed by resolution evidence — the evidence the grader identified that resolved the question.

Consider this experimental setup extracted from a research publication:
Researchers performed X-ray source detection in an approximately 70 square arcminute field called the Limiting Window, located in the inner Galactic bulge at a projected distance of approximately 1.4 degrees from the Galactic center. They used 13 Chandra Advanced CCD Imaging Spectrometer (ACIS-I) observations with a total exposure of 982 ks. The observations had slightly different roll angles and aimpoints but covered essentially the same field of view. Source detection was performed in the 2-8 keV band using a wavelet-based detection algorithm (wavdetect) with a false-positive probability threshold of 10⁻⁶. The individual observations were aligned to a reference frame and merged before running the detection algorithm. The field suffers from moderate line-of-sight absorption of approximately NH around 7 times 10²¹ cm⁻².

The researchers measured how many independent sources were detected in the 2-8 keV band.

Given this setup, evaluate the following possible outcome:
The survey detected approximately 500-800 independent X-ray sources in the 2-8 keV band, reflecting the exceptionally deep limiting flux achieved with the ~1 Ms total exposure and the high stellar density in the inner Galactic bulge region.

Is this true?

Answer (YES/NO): NO